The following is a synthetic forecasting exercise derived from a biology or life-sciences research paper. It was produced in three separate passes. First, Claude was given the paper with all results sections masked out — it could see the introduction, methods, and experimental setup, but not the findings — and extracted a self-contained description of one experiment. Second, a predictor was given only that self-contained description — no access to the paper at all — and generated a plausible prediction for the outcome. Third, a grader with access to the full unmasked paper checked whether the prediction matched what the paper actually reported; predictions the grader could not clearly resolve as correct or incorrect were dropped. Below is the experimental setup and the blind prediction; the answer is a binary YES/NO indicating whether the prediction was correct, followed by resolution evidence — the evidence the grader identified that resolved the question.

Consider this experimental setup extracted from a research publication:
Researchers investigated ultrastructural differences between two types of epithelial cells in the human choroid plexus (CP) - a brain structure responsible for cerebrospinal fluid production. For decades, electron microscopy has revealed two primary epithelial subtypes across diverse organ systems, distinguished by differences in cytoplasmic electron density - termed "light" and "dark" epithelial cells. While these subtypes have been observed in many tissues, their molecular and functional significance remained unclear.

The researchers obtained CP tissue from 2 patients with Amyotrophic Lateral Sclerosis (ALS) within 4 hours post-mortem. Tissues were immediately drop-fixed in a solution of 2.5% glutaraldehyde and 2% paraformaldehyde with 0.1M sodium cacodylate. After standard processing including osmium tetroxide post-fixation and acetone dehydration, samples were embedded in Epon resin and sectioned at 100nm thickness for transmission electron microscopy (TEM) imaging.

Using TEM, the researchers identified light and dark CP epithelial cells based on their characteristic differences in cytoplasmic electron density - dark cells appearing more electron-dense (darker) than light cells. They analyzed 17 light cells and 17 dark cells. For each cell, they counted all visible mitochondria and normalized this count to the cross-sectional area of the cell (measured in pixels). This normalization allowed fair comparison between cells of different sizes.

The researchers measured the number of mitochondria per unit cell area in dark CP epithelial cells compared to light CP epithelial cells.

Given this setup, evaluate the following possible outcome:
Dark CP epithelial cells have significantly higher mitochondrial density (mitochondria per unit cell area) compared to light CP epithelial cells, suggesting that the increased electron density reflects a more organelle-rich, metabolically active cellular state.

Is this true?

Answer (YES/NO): YES